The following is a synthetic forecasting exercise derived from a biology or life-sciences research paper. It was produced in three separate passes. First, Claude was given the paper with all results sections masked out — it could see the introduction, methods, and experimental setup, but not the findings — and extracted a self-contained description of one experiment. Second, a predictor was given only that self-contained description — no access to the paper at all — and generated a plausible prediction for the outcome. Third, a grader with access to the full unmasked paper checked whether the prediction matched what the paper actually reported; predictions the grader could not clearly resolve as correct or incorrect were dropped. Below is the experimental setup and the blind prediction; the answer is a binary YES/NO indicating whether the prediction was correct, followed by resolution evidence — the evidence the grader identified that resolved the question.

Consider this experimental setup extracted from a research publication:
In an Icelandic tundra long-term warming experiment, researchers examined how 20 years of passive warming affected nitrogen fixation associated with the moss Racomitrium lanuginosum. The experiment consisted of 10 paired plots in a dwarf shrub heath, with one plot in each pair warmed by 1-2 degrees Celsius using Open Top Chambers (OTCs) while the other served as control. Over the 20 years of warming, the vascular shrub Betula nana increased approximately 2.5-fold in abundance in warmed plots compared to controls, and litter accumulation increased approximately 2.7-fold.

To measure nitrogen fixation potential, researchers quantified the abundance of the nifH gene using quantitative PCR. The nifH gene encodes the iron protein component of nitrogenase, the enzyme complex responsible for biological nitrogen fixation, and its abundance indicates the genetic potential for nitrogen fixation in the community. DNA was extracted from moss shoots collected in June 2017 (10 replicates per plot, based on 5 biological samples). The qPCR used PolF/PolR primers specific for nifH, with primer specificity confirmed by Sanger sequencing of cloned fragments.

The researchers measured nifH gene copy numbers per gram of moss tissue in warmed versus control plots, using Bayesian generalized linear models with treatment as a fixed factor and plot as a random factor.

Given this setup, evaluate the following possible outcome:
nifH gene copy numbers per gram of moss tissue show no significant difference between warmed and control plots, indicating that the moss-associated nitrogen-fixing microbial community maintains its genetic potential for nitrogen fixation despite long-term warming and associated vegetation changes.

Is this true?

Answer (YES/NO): YES